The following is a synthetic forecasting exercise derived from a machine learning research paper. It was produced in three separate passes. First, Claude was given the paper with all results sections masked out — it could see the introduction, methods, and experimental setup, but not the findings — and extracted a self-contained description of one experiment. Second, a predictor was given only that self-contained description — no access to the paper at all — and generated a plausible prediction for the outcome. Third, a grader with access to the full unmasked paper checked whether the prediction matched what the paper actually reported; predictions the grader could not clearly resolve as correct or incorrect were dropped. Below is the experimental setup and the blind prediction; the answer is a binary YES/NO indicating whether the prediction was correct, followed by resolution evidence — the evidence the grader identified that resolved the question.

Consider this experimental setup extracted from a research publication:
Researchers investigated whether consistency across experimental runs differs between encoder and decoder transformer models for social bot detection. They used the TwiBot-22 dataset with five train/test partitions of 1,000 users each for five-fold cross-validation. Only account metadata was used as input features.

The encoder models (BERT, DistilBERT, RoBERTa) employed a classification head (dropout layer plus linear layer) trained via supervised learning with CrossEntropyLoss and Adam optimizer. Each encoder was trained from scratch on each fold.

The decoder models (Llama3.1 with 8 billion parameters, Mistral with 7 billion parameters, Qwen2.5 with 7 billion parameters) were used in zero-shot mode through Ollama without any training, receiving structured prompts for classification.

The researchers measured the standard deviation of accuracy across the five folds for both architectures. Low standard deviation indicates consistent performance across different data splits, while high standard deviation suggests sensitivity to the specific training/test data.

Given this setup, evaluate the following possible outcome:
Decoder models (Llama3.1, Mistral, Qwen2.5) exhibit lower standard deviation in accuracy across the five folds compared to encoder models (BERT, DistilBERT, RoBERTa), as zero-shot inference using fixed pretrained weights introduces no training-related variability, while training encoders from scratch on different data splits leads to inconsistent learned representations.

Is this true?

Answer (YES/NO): NO